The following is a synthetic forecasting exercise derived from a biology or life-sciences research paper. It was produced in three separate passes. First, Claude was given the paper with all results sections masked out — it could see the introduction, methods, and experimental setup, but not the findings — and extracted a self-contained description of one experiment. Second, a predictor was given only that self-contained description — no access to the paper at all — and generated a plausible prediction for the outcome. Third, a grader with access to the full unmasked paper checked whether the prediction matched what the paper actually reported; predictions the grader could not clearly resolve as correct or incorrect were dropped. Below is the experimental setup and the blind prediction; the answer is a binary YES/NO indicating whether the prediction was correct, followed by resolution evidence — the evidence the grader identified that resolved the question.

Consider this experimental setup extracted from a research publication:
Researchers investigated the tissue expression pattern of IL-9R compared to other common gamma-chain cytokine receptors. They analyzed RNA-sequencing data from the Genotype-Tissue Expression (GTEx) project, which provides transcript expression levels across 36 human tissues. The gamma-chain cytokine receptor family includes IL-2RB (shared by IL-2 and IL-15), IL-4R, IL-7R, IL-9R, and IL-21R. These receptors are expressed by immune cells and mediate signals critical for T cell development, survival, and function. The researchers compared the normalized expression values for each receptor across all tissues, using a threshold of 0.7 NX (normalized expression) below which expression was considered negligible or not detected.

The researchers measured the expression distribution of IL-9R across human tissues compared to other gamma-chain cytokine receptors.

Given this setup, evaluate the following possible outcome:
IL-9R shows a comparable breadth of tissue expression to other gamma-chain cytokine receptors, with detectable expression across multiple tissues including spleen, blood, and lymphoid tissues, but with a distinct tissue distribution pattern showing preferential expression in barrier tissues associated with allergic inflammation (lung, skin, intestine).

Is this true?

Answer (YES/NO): NO